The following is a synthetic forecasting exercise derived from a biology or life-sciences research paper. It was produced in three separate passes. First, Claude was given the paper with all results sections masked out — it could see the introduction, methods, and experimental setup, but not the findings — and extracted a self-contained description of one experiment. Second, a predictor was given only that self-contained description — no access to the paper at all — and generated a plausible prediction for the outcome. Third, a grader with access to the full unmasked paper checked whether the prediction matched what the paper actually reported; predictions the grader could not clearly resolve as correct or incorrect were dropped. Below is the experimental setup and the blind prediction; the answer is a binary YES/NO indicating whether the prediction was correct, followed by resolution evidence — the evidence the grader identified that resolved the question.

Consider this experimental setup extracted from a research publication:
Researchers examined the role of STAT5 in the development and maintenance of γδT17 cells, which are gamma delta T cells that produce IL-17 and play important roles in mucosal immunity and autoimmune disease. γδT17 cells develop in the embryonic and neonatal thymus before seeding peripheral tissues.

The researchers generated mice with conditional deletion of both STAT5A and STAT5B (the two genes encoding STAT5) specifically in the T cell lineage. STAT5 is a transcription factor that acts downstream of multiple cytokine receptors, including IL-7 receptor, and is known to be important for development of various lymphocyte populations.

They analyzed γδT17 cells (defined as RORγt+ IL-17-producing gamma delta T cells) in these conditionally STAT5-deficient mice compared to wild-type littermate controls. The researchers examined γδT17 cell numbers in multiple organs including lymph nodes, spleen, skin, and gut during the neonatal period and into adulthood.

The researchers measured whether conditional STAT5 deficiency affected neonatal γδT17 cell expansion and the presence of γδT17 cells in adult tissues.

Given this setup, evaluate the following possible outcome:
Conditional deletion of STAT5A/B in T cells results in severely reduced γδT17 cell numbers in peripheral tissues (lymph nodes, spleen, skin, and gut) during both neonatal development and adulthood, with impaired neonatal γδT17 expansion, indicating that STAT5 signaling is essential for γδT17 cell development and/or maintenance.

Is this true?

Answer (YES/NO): YES